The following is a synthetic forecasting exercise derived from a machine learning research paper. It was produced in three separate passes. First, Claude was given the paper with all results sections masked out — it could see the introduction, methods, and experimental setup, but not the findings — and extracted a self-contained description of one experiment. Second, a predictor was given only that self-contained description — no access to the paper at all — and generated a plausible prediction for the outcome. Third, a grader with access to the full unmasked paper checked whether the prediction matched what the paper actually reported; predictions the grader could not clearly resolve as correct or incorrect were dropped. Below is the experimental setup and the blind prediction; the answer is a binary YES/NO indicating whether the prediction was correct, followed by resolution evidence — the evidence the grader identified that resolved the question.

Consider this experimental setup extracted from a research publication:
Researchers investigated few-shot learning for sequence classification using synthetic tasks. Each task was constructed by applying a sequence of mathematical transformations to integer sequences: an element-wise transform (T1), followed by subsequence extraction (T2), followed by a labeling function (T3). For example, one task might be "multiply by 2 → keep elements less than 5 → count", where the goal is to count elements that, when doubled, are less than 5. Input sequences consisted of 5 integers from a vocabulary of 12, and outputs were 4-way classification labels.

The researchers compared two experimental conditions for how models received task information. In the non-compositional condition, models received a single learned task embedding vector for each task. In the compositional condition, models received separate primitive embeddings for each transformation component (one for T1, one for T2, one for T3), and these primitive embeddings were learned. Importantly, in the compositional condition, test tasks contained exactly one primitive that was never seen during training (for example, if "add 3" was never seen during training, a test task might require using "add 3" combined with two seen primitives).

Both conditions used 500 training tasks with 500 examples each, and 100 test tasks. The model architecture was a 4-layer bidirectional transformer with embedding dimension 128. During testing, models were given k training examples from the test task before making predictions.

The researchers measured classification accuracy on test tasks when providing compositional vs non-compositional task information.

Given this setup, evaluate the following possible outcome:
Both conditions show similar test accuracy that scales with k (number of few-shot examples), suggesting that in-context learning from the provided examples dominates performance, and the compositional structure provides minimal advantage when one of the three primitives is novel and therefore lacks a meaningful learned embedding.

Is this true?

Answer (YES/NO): NO